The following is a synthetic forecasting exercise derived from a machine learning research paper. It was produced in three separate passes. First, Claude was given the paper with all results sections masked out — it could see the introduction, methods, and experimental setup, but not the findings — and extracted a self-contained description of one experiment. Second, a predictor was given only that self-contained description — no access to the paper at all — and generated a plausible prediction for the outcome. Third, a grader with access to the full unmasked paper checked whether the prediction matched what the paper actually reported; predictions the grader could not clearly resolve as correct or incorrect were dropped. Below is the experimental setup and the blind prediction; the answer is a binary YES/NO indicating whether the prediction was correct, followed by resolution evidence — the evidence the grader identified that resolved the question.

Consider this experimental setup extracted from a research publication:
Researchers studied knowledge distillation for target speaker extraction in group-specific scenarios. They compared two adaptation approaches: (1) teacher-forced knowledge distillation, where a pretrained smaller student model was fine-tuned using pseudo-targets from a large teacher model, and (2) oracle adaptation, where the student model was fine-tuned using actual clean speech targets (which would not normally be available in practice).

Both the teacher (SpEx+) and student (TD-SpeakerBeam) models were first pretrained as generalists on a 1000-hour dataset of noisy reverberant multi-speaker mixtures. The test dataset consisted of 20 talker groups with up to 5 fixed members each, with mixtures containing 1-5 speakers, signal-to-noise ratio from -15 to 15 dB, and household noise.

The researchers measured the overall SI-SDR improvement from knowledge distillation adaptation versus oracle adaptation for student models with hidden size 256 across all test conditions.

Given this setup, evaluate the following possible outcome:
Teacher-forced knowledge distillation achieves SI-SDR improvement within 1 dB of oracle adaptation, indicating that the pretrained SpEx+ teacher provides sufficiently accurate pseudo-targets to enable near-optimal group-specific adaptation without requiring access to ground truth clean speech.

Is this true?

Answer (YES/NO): YES